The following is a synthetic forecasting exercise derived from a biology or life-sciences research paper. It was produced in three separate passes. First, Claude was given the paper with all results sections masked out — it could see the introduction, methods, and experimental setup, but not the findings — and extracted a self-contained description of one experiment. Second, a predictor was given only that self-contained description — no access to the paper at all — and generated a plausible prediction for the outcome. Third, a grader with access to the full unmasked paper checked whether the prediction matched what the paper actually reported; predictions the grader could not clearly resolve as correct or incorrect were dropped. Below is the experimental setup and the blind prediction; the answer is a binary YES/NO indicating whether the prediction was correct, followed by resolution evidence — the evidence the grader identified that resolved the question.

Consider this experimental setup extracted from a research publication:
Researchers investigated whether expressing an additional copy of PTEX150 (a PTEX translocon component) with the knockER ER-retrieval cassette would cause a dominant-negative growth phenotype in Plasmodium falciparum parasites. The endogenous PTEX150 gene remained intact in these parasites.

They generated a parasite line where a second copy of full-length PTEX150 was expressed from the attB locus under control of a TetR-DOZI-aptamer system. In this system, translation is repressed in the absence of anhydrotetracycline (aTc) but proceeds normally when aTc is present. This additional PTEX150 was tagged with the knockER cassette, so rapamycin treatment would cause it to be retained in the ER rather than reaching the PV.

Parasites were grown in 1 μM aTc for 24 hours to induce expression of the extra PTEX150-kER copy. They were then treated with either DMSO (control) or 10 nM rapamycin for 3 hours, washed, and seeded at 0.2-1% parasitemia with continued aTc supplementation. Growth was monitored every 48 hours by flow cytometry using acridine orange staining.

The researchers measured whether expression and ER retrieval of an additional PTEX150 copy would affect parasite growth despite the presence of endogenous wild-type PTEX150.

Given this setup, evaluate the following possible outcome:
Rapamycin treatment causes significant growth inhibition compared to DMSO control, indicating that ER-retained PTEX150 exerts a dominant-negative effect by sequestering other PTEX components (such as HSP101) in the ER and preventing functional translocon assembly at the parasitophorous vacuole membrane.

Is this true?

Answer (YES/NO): NO